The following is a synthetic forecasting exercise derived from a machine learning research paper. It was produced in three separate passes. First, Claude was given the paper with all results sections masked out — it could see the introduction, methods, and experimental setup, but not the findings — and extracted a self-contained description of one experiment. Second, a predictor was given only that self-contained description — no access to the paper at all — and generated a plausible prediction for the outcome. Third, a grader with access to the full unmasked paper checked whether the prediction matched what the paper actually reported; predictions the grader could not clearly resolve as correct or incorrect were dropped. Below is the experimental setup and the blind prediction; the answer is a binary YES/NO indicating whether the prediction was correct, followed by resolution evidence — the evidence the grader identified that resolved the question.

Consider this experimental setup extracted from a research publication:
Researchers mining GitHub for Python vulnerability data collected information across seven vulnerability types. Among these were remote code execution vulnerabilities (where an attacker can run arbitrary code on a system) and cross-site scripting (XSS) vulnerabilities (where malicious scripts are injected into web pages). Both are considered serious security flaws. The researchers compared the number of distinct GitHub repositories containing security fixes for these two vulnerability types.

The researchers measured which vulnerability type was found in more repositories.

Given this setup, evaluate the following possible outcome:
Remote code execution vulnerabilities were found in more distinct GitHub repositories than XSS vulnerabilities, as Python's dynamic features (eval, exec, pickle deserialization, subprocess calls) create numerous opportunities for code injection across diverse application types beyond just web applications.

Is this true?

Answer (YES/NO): YES